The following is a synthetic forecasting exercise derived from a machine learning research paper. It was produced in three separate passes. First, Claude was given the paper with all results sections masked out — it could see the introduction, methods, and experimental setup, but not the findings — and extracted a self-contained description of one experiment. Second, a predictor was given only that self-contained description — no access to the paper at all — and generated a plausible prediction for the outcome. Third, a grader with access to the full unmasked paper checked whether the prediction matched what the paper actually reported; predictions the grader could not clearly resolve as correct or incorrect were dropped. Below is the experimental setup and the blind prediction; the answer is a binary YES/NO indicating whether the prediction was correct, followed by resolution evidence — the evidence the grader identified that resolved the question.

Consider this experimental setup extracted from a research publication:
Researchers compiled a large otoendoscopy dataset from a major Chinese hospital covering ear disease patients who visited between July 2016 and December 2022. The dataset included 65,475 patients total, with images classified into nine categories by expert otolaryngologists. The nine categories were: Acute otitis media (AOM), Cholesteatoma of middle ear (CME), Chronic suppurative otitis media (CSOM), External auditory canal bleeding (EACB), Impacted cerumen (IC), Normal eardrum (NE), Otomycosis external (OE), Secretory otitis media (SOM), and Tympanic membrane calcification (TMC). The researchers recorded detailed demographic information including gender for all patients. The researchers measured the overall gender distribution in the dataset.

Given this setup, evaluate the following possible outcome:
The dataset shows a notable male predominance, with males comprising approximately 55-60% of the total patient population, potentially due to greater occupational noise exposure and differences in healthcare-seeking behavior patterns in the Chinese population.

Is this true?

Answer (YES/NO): YES